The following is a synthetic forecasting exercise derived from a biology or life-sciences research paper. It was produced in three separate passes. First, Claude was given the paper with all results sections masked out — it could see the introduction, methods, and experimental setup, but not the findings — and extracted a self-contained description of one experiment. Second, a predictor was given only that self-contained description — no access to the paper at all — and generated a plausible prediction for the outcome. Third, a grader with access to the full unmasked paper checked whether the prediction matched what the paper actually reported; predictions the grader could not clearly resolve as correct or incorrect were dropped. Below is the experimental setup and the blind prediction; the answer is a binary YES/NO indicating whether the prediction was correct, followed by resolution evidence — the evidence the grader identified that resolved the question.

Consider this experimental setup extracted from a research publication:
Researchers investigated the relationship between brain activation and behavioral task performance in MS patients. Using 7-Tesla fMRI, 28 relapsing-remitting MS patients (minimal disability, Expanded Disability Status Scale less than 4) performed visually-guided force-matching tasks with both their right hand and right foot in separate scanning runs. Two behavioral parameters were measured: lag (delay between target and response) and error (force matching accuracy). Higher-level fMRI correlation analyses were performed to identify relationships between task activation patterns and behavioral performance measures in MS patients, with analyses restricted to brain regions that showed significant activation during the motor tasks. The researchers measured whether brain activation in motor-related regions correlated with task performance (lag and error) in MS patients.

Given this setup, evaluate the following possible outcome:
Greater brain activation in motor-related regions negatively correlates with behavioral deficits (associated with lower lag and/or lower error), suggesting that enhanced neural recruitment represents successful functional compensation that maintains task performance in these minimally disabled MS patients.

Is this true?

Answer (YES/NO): NO